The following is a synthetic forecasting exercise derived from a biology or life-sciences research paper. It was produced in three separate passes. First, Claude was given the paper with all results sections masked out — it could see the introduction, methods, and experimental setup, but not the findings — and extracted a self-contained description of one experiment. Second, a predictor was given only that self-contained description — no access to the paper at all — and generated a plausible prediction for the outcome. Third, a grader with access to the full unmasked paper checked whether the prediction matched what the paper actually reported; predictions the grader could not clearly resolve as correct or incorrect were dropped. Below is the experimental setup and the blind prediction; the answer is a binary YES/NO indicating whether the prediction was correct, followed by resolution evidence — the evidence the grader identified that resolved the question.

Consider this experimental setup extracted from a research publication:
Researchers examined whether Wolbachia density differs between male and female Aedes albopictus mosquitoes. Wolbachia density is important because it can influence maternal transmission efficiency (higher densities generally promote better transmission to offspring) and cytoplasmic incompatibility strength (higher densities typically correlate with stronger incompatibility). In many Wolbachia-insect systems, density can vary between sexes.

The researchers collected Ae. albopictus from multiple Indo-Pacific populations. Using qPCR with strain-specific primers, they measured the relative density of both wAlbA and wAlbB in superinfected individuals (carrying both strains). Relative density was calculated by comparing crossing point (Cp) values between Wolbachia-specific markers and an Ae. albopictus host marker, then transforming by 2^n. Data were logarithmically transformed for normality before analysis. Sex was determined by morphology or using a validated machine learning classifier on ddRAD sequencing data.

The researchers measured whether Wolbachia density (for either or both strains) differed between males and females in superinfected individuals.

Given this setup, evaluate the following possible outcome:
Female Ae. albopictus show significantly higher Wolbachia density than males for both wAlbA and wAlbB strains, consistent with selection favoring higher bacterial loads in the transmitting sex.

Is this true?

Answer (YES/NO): NO